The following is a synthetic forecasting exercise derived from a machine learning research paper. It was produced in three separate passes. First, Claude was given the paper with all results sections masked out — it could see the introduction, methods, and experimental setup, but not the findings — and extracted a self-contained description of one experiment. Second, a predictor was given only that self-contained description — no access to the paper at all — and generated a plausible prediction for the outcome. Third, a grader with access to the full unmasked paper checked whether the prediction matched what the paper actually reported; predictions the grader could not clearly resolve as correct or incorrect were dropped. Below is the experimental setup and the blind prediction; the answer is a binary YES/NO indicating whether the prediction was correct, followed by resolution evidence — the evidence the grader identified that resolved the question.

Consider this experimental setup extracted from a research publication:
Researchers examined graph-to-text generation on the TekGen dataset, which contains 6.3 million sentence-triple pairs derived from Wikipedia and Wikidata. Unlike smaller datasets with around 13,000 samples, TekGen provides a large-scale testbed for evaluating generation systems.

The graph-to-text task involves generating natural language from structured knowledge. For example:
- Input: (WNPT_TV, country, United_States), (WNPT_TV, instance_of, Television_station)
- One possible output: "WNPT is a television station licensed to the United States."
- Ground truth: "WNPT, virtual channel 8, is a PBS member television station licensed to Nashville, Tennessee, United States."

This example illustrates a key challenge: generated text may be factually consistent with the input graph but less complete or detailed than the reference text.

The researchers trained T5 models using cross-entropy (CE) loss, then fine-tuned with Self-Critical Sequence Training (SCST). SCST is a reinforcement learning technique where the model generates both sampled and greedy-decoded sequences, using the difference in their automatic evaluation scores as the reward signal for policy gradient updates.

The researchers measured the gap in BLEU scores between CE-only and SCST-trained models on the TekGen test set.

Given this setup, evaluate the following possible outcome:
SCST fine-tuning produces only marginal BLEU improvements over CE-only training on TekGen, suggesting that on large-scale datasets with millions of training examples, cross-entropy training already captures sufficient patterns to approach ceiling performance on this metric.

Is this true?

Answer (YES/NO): NO